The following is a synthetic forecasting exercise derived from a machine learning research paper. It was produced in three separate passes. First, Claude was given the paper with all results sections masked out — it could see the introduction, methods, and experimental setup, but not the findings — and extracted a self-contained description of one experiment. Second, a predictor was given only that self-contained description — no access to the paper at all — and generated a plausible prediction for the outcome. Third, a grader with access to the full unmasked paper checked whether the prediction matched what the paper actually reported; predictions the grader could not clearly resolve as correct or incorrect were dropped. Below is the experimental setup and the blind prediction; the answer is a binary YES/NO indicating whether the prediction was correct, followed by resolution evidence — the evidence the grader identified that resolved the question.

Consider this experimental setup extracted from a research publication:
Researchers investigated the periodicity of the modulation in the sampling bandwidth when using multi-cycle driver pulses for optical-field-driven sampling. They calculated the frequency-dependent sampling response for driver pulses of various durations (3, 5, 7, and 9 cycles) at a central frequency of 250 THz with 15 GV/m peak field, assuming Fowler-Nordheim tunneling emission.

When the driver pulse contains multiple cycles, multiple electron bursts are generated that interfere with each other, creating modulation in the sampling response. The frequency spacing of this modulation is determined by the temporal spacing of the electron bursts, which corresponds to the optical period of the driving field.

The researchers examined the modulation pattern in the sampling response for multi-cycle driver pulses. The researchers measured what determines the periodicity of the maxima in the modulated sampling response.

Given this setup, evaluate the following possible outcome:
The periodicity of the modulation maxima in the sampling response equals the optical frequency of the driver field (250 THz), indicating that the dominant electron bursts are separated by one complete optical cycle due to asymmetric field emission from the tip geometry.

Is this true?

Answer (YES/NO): YES